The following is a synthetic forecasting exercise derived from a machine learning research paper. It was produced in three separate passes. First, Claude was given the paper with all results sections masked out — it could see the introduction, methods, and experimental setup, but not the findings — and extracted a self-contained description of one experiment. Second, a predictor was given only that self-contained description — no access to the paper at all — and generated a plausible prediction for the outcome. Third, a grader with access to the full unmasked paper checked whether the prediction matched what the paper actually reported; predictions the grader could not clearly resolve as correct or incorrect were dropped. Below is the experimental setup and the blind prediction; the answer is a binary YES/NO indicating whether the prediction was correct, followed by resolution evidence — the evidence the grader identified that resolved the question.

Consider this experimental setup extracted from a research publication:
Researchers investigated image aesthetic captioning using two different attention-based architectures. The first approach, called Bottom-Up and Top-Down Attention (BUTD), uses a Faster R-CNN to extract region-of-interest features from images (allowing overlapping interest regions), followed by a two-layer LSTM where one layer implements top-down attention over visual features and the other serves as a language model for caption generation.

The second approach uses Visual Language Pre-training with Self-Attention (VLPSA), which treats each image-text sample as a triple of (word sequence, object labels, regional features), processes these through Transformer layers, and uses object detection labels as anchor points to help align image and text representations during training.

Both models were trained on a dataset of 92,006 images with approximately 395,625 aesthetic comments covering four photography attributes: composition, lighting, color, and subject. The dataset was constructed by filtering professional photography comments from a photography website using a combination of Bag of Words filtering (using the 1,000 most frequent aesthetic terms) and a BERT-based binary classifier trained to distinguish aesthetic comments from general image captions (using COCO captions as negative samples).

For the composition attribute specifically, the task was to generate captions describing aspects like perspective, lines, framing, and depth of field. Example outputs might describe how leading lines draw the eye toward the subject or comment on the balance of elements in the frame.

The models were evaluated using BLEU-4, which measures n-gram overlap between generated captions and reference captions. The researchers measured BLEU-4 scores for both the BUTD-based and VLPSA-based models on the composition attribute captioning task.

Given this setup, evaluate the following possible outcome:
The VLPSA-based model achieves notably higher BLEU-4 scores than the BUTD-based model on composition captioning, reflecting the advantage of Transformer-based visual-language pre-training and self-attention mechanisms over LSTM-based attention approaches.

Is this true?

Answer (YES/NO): NO